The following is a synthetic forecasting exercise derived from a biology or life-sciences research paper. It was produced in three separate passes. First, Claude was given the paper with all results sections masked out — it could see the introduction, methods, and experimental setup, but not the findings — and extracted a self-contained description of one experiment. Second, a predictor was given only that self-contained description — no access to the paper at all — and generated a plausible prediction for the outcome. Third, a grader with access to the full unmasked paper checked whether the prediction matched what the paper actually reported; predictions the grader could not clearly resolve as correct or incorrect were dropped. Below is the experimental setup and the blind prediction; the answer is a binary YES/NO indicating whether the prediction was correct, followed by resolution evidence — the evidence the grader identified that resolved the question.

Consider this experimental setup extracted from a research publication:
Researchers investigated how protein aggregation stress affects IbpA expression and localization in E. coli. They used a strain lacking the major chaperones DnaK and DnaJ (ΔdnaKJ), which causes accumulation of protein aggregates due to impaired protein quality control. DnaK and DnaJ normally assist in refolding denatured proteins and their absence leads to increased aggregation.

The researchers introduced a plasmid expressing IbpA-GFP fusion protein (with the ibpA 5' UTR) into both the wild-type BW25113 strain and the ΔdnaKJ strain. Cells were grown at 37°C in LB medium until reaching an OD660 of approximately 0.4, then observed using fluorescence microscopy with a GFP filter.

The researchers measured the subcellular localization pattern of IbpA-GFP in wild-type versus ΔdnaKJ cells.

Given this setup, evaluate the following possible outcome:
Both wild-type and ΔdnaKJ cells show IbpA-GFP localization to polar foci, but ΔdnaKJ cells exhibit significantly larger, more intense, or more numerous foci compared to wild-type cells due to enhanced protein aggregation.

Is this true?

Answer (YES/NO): NO